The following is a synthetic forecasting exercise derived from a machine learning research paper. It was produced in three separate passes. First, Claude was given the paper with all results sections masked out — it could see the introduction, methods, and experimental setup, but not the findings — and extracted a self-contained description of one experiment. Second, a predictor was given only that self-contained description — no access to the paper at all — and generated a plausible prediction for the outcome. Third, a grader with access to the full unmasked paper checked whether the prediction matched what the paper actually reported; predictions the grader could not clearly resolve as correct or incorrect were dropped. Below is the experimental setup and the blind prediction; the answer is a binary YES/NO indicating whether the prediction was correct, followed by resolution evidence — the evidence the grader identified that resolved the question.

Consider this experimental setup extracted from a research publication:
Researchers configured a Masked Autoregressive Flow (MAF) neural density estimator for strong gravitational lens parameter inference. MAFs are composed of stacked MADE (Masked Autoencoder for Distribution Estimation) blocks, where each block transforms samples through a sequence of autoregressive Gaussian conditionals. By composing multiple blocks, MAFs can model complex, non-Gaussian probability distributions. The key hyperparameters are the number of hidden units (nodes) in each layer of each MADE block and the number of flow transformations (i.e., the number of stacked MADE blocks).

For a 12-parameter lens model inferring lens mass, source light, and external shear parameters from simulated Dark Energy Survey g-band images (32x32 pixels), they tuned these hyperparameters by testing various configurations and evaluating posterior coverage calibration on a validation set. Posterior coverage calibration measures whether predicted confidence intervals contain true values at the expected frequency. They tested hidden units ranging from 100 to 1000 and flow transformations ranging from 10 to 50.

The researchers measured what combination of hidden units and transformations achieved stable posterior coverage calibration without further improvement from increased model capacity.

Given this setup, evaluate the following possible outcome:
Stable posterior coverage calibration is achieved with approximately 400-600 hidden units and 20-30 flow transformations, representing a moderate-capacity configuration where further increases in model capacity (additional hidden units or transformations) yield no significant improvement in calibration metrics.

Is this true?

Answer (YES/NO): YES